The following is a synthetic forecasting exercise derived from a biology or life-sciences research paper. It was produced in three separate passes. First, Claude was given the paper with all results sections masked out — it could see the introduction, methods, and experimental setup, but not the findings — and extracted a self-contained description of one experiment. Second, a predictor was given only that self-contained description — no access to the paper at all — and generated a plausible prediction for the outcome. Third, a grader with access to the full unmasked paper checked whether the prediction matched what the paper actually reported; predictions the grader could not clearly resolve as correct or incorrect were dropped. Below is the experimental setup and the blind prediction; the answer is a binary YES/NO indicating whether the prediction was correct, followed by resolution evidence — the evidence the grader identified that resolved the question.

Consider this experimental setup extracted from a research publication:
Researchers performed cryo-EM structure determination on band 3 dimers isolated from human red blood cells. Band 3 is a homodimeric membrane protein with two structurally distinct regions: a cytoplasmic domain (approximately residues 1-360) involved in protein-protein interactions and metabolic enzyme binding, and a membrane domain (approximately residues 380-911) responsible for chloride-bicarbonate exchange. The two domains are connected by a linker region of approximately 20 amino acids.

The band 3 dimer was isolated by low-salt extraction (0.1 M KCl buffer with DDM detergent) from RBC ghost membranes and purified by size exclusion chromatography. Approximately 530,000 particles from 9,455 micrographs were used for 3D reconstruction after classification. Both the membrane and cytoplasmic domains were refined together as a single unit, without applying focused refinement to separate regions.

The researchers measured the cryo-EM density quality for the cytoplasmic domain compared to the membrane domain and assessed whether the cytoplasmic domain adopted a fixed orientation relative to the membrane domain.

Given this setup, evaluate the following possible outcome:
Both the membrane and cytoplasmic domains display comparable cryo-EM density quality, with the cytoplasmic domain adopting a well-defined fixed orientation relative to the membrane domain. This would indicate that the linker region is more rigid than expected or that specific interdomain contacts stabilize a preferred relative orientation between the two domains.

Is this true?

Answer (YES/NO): NO